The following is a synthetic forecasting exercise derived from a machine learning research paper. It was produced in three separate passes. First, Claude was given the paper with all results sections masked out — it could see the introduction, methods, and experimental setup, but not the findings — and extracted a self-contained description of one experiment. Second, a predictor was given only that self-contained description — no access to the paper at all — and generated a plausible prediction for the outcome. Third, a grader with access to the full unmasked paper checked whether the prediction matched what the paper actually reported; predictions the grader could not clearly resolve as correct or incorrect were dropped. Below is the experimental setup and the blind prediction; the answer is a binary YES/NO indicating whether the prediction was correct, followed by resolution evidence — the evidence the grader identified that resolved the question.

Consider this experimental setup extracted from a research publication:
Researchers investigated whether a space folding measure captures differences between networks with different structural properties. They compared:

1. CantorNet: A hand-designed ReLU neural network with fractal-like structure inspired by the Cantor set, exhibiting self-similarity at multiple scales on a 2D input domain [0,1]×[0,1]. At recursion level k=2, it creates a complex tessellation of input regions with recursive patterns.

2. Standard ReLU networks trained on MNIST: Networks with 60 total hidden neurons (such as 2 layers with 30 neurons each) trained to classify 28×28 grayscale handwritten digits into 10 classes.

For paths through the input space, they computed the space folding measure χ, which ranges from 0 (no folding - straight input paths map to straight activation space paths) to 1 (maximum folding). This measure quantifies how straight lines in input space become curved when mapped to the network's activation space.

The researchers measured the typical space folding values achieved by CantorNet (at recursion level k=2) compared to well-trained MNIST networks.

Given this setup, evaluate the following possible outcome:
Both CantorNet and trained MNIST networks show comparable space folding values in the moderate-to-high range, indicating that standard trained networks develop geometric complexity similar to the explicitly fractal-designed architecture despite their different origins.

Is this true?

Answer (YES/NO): NO